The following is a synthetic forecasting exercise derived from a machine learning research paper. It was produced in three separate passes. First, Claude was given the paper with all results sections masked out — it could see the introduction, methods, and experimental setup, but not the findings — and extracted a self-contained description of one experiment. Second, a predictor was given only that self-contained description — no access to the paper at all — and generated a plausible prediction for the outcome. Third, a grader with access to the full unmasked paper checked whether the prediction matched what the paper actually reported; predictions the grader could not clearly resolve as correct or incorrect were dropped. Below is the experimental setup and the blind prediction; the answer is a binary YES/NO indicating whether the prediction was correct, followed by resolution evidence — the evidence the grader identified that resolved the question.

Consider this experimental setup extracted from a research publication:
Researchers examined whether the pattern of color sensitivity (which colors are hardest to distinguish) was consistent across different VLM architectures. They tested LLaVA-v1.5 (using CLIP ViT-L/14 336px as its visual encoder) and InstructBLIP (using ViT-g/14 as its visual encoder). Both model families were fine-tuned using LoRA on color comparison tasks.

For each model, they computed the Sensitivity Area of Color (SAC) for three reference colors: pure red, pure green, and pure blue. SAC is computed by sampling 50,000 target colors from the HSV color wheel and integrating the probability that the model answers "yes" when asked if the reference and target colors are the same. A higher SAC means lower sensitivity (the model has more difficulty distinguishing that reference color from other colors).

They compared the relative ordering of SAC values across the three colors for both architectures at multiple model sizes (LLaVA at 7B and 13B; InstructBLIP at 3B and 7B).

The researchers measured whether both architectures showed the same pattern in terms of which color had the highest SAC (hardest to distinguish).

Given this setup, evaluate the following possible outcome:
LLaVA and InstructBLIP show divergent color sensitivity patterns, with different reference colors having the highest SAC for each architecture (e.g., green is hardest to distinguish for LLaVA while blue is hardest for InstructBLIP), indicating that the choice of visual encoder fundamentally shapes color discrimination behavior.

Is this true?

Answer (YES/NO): NO